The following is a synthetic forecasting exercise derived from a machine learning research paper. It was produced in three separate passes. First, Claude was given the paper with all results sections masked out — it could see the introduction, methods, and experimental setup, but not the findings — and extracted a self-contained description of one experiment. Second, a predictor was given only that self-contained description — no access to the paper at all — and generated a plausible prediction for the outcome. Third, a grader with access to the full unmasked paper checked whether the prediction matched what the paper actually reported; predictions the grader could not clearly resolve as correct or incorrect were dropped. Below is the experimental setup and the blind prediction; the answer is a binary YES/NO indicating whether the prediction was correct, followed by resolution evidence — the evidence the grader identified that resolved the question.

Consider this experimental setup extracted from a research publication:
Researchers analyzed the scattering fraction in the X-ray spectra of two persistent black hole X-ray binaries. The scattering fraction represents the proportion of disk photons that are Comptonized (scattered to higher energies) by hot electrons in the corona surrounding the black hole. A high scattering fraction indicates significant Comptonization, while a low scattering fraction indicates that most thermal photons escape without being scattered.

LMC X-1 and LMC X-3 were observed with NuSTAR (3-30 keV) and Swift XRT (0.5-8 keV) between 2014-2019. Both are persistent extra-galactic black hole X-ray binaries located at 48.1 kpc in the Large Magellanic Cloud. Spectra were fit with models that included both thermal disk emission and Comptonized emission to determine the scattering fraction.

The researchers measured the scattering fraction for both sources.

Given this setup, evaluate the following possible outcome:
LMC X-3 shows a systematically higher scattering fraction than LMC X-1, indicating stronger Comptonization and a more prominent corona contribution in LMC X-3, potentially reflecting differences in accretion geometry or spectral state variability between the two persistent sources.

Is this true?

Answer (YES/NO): NO